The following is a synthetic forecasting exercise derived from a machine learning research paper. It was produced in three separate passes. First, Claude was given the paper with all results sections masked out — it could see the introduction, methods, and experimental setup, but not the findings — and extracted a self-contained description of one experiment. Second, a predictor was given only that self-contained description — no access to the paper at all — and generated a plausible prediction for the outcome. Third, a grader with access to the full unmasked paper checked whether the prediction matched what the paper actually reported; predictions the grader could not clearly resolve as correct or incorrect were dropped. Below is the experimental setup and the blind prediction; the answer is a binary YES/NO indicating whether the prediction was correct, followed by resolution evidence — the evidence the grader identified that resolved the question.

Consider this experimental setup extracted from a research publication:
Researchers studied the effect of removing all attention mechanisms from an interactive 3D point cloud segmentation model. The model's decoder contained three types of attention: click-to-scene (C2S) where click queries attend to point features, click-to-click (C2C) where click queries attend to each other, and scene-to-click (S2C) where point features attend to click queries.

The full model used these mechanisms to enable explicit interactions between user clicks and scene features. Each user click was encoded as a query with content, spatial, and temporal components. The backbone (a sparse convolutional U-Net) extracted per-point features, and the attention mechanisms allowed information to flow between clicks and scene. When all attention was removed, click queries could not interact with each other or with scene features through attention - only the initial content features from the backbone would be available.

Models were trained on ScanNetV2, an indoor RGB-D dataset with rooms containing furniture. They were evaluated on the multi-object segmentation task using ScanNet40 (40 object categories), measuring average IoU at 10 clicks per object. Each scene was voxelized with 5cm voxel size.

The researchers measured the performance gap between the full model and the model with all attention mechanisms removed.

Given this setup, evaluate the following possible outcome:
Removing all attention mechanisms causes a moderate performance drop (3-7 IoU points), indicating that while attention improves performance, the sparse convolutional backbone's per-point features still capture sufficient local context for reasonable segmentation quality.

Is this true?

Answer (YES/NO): YES